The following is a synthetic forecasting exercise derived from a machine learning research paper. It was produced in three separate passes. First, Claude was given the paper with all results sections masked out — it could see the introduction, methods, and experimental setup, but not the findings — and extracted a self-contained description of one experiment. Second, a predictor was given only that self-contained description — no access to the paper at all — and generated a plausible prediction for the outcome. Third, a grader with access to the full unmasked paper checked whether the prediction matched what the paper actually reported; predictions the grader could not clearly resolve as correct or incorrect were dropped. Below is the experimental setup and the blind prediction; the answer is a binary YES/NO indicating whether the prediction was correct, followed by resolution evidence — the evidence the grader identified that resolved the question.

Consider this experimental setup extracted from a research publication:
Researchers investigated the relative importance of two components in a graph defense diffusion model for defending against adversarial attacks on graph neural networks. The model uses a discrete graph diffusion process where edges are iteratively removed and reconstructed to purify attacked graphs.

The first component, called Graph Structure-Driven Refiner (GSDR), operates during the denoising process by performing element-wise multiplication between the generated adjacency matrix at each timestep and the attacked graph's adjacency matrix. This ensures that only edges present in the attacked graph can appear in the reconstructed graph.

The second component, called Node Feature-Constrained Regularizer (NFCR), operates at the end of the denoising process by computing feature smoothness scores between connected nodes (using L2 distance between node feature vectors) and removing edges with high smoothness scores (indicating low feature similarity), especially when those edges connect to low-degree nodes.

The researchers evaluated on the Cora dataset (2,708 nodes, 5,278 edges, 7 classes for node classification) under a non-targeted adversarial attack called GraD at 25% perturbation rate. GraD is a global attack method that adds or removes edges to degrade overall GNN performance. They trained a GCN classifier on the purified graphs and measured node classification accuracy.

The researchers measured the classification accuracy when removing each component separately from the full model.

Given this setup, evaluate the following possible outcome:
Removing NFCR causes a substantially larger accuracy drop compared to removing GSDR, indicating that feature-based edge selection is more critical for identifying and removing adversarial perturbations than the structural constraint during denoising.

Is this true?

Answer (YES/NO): NO